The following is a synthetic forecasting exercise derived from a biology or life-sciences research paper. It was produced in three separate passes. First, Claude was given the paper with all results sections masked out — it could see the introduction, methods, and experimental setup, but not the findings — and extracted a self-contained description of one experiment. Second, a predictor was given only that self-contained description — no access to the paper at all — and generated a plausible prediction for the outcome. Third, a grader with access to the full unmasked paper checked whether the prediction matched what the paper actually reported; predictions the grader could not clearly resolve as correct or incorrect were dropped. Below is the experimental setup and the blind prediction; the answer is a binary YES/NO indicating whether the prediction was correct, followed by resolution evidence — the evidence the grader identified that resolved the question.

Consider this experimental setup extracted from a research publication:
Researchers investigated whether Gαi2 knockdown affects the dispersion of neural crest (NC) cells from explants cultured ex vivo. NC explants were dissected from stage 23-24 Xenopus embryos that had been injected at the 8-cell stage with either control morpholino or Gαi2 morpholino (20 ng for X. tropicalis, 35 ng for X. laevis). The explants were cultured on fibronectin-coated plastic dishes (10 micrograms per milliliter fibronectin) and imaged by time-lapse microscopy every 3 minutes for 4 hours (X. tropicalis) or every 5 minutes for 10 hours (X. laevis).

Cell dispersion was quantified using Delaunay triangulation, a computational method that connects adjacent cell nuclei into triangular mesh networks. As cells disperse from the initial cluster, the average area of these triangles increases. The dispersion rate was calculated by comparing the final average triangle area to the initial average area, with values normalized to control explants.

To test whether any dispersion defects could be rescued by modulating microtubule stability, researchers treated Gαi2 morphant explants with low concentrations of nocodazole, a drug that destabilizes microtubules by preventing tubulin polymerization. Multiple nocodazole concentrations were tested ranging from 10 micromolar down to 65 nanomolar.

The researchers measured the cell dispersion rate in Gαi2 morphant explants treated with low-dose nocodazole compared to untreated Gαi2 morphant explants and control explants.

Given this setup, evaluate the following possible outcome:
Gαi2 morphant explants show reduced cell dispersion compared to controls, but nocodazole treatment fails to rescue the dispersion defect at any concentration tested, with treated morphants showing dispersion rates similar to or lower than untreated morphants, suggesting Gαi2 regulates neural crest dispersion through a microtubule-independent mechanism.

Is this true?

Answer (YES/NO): NO